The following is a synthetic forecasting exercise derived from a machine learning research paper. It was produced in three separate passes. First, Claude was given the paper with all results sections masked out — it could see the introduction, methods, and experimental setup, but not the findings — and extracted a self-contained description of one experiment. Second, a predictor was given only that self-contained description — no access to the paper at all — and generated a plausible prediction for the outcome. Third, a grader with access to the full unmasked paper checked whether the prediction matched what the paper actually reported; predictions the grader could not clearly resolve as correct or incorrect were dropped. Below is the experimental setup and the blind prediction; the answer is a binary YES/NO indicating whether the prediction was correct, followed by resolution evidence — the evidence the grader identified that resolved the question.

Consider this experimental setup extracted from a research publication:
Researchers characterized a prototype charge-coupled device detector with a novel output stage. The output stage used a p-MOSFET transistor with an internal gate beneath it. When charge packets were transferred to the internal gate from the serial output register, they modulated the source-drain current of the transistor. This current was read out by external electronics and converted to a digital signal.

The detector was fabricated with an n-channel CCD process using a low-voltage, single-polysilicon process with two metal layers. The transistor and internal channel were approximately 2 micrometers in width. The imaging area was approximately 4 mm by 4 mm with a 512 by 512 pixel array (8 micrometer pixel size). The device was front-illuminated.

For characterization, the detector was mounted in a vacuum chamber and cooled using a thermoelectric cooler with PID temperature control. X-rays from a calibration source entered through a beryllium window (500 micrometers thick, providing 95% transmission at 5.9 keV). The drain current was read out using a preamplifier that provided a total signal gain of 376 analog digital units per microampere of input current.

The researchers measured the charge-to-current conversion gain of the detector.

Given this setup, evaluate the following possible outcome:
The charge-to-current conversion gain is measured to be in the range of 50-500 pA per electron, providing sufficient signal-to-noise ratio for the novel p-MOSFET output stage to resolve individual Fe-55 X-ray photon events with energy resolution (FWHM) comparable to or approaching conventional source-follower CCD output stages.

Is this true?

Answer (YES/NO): NO